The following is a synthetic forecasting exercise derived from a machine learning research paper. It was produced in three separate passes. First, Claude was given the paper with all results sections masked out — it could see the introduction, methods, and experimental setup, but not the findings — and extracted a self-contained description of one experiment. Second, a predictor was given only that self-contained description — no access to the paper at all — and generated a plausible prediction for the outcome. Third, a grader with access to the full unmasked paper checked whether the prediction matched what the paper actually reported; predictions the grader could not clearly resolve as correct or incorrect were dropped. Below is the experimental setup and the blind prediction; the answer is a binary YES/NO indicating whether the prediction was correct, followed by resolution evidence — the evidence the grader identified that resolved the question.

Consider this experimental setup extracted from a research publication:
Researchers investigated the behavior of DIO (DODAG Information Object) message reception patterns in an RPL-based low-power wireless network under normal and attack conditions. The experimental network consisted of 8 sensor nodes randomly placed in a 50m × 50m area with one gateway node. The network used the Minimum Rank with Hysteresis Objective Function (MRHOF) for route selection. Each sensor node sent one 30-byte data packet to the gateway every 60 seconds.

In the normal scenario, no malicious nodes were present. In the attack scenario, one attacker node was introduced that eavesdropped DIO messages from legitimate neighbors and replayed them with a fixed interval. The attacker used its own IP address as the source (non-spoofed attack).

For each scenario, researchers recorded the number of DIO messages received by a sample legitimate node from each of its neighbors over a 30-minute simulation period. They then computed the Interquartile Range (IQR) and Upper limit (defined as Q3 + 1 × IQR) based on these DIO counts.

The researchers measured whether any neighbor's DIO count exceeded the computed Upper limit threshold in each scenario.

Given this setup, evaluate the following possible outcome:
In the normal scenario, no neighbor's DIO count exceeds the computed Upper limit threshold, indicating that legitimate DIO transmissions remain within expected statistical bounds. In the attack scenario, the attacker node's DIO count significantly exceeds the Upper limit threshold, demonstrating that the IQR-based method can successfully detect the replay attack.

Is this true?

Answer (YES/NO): YES